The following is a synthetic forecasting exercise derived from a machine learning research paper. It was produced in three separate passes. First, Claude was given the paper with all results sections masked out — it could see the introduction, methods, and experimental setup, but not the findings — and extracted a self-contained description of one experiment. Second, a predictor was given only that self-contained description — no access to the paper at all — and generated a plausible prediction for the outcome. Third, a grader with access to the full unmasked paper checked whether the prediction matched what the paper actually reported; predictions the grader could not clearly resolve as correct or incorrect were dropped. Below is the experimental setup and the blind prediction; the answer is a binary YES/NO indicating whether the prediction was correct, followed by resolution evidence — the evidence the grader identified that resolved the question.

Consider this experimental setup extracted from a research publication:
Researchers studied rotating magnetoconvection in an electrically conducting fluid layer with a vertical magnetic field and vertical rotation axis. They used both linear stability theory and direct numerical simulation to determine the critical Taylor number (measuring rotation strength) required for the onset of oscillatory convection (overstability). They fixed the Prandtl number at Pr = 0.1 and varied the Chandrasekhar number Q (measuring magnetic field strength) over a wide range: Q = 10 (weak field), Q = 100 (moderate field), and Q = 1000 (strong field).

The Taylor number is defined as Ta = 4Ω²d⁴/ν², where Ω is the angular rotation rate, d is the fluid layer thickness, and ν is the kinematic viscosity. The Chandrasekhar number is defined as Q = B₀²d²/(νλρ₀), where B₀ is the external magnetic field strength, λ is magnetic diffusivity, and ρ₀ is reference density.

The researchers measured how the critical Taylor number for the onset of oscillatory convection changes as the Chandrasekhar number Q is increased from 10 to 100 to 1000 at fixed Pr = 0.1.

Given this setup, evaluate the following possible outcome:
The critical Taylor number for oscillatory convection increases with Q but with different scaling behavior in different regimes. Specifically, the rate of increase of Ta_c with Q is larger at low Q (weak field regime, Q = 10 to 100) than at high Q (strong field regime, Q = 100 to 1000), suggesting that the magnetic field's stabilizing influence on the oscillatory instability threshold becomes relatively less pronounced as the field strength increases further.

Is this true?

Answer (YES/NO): NO